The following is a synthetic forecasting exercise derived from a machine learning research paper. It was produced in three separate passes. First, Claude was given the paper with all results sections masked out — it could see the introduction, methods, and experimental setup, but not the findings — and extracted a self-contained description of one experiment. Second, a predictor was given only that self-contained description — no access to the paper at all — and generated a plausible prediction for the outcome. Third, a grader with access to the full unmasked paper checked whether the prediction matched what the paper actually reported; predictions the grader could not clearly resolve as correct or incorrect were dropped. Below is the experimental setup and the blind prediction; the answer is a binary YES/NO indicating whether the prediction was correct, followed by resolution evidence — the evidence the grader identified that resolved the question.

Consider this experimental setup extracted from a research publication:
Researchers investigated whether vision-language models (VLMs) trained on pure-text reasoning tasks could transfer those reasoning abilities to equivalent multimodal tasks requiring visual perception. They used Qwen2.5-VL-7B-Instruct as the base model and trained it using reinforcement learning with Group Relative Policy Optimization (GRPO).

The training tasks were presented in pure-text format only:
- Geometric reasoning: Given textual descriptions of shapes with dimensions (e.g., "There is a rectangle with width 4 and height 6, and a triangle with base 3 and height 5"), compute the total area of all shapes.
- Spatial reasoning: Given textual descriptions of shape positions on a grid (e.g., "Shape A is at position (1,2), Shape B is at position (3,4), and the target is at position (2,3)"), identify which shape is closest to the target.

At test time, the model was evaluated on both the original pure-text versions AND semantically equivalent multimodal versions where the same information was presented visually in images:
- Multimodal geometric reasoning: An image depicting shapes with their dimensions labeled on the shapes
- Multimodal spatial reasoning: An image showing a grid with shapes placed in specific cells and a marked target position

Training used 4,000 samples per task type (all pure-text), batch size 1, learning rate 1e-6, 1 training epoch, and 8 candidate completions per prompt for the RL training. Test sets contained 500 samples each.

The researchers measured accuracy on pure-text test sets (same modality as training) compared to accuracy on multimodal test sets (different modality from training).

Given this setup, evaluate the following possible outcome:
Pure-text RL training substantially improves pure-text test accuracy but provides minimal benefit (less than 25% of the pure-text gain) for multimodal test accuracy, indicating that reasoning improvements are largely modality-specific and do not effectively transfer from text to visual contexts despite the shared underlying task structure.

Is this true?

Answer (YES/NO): YES